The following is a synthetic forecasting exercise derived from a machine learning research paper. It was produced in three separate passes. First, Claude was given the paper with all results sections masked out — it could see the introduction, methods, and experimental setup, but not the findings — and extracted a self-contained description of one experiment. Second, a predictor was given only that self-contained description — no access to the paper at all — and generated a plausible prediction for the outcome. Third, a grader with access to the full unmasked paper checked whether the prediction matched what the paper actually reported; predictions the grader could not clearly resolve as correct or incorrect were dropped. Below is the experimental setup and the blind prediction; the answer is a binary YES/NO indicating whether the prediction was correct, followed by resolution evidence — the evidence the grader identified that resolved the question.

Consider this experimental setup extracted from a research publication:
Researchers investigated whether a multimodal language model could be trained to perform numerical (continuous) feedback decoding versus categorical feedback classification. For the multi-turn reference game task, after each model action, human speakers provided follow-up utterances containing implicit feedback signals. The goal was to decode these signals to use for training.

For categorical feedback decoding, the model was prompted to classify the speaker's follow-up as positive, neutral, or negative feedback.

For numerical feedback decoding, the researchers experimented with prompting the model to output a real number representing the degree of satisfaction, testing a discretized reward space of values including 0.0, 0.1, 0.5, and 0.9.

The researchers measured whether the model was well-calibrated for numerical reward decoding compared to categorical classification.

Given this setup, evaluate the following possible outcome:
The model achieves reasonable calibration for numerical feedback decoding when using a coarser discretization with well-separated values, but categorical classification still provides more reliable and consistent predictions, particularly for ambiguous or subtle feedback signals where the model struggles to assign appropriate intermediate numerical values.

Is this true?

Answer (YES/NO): NO